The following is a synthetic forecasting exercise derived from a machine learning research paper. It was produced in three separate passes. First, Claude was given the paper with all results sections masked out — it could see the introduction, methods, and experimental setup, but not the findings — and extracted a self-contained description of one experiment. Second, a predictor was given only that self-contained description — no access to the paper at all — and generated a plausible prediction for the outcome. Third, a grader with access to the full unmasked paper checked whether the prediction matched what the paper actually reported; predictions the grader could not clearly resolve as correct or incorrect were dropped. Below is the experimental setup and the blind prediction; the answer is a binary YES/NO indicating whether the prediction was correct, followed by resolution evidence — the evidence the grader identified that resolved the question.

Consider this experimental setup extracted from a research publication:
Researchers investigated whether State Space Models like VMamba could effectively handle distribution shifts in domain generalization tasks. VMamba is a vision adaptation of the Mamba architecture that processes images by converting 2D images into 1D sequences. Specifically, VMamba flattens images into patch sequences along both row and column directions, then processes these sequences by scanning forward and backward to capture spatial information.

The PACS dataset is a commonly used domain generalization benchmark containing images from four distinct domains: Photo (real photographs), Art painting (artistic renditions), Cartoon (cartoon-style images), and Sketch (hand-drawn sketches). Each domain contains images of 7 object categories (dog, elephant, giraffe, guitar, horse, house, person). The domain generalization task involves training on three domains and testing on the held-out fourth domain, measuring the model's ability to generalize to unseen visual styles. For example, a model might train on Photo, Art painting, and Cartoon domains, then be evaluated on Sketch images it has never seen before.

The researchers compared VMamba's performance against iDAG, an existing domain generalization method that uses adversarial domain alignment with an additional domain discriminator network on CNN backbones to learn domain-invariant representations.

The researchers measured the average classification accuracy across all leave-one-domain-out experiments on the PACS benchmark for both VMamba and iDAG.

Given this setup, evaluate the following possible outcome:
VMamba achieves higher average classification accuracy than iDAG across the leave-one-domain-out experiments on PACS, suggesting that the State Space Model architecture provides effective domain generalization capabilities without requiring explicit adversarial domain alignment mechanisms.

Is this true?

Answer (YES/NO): NO